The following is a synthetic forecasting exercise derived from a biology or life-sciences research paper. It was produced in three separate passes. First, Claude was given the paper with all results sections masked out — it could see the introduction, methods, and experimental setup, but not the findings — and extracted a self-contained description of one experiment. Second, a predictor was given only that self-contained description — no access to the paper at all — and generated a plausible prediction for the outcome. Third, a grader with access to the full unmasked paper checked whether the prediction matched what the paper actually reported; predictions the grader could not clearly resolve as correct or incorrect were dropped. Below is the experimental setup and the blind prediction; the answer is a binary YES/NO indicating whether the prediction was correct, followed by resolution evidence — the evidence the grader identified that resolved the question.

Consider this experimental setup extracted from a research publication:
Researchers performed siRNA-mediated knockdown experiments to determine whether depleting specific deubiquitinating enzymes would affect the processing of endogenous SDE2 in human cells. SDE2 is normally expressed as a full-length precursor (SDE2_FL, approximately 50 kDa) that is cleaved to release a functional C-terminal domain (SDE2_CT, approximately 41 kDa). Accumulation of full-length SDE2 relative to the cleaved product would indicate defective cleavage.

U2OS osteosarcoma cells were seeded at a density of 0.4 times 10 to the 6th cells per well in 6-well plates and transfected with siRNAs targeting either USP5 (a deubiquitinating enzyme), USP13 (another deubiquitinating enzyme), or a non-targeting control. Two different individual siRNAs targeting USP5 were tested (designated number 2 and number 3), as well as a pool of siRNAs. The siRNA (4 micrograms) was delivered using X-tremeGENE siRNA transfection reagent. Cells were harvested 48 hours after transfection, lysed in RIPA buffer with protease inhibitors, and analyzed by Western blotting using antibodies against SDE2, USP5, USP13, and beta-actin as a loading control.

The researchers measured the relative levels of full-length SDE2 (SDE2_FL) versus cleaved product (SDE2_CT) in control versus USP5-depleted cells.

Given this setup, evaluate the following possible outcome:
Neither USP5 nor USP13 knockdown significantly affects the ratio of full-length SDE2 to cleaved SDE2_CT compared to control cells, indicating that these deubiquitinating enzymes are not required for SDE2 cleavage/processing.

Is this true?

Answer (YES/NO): NO